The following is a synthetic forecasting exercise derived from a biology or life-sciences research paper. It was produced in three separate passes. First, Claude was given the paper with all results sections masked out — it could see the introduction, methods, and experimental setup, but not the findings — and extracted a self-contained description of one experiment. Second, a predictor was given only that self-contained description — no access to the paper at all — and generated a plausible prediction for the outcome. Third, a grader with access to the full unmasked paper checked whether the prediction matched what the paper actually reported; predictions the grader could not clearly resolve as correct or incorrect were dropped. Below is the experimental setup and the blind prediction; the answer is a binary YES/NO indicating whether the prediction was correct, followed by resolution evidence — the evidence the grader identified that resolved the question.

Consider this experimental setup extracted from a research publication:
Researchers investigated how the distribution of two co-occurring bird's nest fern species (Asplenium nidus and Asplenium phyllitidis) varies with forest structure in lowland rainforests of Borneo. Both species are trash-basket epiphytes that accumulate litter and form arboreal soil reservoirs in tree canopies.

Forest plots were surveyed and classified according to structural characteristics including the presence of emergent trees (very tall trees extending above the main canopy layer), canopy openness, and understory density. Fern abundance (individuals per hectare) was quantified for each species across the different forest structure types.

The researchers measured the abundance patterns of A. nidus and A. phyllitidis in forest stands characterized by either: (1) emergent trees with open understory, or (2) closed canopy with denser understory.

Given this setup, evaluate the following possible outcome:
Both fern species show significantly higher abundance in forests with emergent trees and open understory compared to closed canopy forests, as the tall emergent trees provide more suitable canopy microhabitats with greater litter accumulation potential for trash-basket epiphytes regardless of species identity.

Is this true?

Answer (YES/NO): NO